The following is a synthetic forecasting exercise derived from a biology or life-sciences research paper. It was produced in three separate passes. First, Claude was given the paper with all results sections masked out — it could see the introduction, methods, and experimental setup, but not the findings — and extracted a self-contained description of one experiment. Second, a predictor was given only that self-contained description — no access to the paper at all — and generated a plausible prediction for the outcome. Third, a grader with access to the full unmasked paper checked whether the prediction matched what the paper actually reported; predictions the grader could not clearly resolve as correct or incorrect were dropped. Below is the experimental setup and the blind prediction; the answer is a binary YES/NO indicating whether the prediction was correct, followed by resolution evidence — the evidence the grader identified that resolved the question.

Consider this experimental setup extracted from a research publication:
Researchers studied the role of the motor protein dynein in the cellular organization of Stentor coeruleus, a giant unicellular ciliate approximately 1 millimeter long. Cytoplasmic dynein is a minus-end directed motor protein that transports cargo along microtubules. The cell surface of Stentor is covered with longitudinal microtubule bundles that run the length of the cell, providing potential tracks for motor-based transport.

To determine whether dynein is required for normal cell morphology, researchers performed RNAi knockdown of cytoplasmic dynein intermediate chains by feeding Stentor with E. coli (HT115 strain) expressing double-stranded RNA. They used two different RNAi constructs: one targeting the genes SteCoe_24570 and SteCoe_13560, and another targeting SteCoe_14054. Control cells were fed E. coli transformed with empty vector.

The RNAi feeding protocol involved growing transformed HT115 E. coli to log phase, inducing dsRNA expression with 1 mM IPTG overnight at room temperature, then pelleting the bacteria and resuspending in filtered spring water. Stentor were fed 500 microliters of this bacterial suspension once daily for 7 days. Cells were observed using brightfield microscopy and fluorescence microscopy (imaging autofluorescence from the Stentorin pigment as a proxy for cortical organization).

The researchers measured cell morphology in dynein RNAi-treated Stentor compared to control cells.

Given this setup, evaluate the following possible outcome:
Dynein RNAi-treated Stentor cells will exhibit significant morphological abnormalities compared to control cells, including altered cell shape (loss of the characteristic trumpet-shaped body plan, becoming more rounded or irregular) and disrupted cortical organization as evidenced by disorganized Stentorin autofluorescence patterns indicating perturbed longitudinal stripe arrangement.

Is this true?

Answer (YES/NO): YES